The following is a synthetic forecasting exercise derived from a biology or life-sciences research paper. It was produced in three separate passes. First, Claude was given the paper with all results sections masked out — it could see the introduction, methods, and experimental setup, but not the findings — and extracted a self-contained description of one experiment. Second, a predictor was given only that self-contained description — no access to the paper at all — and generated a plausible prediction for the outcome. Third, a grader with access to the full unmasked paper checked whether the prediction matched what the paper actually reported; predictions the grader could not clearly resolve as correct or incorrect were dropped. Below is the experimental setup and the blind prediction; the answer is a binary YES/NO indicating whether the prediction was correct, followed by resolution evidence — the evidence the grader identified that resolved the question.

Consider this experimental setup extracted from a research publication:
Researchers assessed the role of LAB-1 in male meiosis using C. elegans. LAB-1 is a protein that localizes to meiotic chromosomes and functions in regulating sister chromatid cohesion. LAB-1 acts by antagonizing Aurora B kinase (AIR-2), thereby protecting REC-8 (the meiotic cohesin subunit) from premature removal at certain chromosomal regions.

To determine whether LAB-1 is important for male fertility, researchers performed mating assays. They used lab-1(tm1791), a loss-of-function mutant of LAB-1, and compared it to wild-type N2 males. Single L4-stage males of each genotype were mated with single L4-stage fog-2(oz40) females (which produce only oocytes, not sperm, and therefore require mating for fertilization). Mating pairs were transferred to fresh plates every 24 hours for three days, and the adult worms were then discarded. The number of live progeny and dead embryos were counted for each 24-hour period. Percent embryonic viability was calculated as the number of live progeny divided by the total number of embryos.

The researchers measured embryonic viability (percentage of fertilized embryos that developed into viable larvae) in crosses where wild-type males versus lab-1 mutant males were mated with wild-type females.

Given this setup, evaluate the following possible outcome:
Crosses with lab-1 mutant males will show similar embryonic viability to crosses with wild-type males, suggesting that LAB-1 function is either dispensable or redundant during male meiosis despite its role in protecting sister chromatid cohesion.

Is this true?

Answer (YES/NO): YES